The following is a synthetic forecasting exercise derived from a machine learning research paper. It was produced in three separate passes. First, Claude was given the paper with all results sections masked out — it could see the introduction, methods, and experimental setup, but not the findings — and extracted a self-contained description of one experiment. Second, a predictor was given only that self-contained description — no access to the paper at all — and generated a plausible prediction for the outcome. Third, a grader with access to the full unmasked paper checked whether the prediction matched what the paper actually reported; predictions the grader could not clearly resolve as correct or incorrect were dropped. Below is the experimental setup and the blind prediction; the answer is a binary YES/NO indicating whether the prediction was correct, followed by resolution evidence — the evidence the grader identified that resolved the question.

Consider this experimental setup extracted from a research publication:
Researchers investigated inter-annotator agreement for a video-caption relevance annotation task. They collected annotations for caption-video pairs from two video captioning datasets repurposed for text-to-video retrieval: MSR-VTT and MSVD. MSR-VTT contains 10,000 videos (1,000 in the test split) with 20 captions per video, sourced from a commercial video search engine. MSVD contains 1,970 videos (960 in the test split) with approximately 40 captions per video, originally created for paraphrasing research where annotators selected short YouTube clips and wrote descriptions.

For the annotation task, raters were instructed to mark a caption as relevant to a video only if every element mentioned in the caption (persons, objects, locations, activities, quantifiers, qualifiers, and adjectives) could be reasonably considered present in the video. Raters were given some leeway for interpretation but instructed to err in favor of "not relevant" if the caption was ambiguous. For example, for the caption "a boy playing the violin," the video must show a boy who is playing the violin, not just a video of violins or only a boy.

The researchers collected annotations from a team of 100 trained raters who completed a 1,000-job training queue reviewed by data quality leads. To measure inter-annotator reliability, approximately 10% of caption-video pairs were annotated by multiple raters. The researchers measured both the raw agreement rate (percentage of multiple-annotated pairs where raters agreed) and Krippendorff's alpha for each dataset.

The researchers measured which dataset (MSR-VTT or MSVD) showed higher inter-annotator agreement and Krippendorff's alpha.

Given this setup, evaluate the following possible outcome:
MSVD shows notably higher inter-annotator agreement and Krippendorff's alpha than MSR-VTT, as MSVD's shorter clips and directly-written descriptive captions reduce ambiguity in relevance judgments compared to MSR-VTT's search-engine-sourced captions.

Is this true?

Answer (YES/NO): YES